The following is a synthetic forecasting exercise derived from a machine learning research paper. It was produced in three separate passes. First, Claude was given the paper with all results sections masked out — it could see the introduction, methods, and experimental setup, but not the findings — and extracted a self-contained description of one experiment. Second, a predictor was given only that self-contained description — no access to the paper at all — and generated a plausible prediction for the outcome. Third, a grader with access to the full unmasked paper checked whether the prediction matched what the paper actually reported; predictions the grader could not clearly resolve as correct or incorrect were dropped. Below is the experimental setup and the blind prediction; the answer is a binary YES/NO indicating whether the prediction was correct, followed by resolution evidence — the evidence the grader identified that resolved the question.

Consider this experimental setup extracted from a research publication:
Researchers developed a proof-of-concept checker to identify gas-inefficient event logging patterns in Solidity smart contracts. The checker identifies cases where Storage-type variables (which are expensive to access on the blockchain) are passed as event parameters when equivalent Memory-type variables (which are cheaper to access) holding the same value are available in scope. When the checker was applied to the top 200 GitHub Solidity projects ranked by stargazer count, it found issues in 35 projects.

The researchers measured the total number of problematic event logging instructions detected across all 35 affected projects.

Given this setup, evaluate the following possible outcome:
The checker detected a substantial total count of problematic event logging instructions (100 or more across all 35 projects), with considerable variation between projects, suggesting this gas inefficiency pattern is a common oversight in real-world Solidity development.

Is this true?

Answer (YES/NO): YES